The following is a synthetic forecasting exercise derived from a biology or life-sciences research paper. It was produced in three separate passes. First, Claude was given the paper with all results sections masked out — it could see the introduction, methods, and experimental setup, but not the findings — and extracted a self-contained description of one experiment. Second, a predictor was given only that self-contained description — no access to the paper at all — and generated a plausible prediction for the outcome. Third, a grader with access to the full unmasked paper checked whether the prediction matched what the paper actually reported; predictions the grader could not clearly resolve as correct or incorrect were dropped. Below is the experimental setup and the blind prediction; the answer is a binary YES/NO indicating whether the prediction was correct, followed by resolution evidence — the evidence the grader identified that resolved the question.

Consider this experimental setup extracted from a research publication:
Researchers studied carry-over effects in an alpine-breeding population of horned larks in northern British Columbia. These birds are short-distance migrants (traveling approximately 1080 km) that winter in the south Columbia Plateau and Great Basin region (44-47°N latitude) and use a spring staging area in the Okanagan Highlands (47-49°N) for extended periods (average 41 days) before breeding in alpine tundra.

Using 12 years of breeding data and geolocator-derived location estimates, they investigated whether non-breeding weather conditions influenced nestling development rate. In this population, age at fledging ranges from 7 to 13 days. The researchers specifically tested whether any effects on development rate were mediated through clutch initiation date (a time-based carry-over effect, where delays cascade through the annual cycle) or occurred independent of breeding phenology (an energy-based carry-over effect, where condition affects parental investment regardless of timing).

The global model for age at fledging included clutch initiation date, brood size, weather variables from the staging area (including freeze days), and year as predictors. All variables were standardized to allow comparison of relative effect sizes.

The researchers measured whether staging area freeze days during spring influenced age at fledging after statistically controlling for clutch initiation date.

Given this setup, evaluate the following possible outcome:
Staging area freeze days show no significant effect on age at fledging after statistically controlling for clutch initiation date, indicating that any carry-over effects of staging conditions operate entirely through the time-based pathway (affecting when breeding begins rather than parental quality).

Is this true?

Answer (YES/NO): NO